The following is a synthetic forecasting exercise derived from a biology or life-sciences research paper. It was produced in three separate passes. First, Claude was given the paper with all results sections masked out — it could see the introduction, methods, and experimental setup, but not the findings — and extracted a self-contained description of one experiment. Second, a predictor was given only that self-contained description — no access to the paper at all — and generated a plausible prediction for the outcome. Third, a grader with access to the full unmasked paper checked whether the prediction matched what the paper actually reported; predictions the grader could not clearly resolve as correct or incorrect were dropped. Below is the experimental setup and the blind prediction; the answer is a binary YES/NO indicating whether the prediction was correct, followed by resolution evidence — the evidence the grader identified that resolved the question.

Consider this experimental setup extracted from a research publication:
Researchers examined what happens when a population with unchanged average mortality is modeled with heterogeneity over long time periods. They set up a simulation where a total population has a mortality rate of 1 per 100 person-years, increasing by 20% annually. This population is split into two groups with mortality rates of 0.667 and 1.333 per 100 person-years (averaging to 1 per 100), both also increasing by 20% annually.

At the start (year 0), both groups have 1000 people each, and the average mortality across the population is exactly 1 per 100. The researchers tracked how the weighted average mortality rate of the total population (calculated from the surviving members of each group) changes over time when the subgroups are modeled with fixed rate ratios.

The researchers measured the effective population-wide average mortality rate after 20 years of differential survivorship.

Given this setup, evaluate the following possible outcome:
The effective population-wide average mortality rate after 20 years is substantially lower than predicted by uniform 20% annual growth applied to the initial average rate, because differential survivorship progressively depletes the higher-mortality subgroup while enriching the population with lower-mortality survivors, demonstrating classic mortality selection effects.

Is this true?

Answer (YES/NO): YES